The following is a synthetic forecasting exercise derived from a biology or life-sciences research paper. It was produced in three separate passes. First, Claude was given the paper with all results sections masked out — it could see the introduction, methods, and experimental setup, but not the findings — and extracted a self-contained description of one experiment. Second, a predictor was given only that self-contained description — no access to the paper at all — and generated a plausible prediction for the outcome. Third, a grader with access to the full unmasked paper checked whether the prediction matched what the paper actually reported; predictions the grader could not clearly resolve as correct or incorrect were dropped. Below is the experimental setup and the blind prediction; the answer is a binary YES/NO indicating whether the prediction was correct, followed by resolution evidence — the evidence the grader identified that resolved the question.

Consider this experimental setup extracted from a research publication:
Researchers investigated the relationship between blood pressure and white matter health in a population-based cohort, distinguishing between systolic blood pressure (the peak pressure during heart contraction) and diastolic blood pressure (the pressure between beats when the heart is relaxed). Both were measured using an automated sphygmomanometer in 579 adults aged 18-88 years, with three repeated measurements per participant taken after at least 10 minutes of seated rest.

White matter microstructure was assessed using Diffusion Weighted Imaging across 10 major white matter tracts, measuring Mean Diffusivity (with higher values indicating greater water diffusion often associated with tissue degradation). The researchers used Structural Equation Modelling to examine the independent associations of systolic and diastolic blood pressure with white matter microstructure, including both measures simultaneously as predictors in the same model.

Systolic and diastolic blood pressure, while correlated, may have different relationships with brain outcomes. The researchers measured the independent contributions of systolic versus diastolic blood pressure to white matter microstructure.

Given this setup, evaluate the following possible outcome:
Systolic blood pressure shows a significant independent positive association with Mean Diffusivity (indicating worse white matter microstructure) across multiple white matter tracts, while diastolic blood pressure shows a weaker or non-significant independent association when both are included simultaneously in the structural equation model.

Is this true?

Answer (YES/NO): NO